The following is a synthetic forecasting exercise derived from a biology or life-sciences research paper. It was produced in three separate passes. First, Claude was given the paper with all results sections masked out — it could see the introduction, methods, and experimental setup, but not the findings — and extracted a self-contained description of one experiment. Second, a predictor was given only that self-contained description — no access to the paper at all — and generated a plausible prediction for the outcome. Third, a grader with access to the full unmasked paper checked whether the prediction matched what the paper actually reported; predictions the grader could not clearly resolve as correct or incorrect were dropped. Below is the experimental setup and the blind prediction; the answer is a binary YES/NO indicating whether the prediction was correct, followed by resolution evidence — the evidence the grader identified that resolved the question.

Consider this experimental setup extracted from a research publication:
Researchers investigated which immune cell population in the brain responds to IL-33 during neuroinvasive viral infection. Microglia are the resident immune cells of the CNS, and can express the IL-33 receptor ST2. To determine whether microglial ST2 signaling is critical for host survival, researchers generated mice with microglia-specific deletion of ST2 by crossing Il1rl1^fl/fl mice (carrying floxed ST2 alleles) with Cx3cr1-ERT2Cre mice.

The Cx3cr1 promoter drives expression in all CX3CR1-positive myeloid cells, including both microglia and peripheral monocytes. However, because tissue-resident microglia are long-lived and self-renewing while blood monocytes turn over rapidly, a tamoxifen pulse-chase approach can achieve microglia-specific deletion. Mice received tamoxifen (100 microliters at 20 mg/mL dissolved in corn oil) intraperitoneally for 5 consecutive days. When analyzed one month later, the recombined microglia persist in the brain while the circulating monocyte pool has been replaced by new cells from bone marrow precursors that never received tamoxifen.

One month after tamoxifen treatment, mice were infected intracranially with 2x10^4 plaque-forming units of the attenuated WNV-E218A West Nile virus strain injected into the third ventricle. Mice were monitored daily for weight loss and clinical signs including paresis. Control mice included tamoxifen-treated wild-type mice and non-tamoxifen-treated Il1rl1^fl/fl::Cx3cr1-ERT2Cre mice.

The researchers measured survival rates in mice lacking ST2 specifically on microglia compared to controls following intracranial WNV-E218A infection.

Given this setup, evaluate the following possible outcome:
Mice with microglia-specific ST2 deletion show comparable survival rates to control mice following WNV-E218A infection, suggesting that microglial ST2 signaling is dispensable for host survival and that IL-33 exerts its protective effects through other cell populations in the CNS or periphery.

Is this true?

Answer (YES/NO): NO